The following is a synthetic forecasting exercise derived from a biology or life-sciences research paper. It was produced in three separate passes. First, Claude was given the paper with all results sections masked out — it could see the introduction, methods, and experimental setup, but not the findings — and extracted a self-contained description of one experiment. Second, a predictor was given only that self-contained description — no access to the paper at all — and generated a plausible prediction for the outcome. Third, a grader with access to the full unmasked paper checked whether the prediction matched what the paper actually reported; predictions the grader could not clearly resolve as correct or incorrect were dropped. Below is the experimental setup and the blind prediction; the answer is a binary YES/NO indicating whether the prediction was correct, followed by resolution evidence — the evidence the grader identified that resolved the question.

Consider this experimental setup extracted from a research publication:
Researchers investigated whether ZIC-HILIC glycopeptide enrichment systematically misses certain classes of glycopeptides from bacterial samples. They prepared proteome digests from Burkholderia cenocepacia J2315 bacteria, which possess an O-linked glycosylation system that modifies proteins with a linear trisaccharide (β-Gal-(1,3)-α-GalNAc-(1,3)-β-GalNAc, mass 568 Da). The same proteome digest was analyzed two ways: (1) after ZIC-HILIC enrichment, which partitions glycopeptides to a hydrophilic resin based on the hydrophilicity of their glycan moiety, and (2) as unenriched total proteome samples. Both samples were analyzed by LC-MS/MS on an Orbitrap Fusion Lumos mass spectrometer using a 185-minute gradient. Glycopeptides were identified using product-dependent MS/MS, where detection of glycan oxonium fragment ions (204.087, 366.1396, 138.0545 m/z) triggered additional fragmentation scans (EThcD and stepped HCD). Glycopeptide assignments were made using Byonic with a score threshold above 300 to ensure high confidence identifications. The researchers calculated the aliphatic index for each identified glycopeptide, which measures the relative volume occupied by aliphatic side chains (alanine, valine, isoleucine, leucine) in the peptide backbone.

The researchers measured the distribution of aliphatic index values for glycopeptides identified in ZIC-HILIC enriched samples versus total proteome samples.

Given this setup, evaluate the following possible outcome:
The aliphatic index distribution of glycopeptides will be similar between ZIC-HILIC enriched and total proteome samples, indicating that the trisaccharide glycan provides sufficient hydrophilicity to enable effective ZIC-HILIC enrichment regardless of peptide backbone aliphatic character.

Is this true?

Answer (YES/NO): NO